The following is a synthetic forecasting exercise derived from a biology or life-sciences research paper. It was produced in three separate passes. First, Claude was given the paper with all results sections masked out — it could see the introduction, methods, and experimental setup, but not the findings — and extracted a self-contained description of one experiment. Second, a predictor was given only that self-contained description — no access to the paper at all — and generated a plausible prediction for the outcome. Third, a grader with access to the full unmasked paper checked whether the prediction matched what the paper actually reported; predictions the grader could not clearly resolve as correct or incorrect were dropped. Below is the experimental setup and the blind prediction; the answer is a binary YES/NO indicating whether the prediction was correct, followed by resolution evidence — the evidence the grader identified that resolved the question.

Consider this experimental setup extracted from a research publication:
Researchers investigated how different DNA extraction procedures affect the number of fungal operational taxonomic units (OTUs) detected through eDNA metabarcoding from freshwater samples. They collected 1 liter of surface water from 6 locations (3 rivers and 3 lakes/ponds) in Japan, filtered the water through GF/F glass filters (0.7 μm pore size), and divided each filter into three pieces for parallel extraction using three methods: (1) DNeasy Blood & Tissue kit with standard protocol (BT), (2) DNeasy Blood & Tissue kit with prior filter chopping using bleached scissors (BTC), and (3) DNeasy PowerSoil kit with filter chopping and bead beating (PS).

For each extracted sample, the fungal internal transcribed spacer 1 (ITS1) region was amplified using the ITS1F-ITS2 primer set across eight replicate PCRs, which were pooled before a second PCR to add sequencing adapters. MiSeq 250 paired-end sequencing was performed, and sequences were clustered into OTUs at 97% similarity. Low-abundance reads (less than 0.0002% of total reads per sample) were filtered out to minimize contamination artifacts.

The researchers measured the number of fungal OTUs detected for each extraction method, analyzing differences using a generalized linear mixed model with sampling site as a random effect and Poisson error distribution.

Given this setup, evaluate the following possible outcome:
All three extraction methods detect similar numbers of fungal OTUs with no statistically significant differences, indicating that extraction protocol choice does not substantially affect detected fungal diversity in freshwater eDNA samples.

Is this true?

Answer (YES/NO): NO